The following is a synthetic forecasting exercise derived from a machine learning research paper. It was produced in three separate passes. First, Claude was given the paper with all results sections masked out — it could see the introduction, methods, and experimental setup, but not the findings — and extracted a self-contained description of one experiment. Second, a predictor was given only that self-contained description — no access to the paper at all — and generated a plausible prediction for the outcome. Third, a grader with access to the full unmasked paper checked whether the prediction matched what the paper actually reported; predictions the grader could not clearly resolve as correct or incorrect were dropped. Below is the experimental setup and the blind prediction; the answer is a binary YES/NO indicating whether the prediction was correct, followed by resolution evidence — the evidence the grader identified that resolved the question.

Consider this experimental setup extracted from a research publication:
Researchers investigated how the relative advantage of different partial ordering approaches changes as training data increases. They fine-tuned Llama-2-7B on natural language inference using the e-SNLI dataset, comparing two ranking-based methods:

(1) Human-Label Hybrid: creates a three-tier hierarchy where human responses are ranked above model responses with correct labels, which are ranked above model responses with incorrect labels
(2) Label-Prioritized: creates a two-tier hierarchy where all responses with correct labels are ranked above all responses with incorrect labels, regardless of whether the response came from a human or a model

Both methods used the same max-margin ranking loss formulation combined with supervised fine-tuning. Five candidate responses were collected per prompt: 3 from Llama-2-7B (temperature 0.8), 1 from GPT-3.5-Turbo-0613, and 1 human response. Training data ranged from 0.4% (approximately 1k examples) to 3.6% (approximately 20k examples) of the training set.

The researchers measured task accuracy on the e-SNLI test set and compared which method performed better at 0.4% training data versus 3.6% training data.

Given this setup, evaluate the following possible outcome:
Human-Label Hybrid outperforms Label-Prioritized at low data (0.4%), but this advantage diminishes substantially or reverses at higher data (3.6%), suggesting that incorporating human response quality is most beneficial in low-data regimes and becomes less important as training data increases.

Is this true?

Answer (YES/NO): YES